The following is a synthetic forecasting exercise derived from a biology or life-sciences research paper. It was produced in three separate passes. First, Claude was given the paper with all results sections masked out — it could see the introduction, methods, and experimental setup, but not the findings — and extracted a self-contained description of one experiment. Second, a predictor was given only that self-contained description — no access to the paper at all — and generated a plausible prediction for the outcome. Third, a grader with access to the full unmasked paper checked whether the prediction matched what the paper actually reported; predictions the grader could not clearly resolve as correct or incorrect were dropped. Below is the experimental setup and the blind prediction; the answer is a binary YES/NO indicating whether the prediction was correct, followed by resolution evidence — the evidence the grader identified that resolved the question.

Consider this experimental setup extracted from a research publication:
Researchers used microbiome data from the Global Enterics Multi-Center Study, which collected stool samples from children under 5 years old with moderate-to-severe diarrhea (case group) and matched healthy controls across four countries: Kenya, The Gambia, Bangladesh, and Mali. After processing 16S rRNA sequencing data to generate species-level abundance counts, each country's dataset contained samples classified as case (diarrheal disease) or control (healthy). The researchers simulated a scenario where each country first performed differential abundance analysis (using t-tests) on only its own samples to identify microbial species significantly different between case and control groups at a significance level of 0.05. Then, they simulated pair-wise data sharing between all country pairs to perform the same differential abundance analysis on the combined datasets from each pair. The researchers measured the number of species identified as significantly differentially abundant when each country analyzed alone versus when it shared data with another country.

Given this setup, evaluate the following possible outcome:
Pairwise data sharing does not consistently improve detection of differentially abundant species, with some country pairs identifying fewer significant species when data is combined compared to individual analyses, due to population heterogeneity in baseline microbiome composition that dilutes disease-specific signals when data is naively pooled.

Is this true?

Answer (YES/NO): NO